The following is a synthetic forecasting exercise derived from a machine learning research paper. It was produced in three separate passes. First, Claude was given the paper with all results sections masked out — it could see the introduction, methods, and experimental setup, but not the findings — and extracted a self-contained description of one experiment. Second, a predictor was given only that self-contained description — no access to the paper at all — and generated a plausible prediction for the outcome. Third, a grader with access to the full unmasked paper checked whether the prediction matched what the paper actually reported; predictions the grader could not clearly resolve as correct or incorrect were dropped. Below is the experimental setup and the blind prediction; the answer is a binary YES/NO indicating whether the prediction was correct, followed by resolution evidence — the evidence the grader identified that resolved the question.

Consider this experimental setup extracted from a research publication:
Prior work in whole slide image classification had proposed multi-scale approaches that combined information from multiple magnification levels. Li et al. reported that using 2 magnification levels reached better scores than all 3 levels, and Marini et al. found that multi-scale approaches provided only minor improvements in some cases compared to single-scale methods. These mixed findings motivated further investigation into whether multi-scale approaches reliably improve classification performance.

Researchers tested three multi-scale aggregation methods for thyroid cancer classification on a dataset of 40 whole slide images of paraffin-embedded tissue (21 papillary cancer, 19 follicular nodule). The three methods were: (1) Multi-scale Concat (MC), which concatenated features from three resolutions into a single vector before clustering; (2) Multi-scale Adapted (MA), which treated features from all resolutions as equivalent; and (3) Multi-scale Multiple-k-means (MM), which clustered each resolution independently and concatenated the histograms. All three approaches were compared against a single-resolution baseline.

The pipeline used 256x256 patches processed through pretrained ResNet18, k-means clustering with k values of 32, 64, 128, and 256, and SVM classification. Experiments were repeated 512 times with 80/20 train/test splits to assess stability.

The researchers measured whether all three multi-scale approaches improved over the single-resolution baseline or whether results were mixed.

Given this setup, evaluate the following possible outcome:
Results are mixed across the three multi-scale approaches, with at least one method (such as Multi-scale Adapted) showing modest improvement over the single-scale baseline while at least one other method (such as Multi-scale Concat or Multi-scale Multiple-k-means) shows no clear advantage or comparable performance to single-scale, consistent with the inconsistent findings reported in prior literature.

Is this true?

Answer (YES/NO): NO